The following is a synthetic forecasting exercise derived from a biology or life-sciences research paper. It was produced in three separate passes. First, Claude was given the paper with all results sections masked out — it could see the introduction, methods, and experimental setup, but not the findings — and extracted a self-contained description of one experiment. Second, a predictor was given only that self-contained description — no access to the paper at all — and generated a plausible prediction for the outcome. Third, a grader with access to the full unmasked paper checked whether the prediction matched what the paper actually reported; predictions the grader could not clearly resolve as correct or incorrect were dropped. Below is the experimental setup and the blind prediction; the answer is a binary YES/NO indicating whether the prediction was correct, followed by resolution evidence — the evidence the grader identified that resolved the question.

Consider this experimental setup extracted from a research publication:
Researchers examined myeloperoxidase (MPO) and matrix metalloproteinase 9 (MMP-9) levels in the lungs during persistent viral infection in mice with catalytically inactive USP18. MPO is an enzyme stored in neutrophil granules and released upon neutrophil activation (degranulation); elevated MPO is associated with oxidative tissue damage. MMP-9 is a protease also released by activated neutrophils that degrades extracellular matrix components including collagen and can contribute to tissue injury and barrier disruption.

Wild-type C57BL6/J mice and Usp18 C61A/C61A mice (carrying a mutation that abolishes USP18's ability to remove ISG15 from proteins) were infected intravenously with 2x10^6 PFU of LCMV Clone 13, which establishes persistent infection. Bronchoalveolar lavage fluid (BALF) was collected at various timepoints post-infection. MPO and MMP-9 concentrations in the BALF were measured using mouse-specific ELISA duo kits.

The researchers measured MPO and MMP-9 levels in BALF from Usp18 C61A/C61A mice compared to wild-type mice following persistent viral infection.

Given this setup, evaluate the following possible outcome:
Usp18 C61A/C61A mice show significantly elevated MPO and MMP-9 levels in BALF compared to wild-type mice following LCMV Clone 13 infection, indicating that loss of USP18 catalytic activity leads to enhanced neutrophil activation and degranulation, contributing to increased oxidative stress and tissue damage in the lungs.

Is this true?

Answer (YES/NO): YES